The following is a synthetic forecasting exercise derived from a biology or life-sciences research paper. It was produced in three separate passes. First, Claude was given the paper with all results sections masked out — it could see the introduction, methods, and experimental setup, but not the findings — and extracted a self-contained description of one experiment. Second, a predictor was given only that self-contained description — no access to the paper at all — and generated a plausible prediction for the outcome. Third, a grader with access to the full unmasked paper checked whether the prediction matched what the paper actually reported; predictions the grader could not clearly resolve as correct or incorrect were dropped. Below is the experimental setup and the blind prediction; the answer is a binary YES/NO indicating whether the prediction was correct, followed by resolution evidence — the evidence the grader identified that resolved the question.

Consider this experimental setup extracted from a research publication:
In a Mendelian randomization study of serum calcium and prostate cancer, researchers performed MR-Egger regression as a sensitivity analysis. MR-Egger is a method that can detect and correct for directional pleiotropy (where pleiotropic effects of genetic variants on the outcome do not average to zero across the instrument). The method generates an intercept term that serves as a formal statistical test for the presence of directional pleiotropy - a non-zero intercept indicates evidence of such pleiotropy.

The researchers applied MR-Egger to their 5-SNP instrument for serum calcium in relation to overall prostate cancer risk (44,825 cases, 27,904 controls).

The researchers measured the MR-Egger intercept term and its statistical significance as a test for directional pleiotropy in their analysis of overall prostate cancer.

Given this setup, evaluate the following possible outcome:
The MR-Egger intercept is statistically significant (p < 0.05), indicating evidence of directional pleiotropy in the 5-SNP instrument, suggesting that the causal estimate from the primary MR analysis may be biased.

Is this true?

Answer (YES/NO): NO